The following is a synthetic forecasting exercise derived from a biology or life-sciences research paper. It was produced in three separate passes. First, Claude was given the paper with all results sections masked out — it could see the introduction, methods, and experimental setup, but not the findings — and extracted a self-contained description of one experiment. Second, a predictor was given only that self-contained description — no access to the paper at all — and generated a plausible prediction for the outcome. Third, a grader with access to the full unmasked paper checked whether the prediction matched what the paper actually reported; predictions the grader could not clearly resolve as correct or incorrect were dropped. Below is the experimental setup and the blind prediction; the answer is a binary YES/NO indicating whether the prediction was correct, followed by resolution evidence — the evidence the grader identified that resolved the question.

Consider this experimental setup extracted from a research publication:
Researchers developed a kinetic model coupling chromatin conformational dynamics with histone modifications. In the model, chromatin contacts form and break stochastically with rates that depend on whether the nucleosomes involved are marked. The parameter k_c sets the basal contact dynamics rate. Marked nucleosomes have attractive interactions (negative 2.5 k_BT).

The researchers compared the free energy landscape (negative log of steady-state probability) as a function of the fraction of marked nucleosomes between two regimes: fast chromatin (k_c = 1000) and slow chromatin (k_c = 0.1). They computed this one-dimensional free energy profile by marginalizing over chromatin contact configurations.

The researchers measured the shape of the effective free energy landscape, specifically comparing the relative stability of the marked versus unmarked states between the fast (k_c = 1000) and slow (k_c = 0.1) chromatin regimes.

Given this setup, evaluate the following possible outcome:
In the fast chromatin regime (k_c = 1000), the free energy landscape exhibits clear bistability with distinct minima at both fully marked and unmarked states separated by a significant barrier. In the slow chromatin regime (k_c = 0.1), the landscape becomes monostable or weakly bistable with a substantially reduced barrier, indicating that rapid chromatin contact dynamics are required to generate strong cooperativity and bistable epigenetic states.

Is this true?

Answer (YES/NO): NO